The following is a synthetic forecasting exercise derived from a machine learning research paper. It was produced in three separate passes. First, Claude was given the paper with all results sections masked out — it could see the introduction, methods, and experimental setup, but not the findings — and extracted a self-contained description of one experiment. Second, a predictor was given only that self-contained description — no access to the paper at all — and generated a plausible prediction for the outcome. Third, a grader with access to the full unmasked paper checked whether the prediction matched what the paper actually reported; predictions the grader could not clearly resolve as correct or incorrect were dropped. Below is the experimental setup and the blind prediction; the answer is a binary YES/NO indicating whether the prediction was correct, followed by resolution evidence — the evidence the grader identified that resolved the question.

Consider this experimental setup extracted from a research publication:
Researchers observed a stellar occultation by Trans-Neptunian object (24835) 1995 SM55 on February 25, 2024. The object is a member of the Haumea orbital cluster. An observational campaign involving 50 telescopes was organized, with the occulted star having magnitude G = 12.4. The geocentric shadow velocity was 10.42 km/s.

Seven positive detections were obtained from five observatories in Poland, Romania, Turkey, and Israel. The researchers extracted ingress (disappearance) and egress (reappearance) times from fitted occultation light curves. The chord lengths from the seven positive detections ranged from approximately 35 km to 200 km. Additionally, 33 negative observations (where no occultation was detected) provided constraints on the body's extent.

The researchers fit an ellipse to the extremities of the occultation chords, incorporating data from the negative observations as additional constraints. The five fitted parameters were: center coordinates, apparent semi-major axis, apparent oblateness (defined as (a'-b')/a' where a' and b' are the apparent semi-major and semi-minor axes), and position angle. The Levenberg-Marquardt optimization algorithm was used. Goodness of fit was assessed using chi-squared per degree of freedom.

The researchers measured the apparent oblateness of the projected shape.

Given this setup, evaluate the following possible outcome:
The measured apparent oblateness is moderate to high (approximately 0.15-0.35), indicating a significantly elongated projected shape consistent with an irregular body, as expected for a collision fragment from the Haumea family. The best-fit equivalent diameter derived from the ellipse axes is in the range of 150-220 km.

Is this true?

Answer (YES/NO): YES